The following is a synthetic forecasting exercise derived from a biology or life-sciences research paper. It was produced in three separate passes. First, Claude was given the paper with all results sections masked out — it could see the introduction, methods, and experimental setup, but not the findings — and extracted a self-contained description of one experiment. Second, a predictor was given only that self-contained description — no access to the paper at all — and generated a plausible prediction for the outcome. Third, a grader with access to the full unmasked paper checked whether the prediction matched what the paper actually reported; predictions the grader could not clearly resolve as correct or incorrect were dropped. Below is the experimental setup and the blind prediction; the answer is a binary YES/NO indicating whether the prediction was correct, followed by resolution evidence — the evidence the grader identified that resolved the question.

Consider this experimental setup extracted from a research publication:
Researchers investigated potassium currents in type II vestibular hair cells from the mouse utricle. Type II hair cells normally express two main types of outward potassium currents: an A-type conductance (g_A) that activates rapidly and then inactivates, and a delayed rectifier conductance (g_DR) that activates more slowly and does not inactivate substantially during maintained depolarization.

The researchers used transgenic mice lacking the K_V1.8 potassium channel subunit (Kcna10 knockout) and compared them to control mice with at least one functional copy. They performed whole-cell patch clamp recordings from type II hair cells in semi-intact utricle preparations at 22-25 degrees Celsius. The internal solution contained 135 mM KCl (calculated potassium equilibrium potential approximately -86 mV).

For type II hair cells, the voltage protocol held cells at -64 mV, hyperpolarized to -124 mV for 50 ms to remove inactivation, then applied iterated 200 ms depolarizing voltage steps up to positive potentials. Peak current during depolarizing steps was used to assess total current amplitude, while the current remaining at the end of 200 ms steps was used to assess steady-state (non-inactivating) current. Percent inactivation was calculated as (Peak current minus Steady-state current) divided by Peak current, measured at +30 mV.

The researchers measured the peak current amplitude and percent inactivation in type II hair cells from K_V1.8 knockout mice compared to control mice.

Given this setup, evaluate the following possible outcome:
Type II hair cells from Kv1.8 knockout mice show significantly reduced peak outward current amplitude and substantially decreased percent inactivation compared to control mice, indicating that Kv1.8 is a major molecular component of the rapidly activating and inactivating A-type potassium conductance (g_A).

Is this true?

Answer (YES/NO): YES